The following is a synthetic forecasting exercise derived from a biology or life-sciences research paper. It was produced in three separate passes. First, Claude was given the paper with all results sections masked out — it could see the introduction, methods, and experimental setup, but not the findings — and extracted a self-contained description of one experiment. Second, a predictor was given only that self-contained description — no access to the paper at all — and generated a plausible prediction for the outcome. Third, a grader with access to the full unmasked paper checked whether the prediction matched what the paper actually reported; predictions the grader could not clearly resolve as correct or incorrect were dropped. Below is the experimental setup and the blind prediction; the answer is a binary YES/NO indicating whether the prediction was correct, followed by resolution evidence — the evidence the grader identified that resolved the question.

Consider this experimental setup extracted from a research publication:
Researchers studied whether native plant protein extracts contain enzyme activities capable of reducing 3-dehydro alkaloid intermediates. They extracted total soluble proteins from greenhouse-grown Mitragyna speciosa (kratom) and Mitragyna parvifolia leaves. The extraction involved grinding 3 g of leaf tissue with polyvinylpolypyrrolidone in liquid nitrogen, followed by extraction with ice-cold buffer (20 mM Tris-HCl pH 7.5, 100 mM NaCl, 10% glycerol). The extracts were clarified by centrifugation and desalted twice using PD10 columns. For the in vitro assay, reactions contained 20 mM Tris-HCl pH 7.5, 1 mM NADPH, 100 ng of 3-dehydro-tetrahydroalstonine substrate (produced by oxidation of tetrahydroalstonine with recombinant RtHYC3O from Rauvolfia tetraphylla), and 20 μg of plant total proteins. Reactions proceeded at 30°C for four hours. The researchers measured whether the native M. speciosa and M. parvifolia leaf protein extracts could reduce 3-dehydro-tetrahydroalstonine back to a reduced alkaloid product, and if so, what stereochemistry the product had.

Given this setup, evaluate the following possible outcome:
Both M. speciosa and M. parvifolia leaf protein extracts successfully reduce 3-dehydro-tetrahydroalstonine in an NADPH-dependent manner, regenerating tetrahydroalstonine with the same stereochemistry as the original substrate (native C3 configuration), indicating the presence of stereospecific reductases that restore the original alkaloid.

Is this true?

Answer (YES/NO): NO